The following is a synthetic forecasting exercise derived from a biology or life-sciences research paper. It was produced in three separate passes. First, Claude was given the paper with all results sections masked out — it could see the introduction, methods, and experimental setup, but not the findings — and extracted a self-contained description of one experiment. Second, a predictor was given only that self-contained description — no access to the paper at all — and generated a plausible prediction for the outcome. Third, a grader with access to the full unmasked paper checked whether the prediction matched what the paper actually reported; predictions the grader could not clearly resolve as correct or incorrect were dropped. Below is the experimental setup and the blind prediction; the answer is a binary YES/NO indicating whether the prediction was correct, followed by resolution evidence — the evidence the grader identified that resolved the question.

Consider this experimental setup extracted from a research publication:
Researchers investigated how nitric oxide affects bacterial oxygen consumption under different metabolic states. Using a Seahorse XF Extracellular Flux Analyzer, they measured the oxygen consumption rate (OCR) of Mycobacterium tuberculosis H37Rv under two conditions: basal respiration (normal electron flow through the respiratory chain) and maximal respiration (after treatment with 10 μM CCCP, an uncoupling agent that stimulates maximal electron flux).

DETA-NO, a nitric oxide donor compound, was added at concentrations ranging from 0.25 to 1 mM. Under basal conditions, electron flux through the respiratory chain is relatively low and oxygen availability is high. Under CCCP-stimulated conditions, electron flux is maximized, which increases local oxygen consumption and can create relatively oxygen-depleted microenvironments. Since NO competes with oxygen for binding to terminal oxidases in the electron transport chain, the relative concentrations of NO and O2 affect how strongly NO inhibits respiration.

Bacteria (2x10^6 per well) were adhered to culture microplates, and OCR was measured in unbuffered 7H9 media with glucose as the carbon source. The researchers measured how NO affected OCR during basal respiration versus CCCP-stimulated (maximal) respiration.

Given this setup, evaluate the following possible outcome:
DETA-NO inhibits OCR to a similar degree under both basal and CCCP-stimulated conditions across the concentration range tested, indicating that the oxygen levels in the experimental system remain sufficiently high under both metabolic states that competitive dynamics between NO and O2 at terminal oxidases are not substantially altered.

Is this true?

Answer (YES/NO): NO